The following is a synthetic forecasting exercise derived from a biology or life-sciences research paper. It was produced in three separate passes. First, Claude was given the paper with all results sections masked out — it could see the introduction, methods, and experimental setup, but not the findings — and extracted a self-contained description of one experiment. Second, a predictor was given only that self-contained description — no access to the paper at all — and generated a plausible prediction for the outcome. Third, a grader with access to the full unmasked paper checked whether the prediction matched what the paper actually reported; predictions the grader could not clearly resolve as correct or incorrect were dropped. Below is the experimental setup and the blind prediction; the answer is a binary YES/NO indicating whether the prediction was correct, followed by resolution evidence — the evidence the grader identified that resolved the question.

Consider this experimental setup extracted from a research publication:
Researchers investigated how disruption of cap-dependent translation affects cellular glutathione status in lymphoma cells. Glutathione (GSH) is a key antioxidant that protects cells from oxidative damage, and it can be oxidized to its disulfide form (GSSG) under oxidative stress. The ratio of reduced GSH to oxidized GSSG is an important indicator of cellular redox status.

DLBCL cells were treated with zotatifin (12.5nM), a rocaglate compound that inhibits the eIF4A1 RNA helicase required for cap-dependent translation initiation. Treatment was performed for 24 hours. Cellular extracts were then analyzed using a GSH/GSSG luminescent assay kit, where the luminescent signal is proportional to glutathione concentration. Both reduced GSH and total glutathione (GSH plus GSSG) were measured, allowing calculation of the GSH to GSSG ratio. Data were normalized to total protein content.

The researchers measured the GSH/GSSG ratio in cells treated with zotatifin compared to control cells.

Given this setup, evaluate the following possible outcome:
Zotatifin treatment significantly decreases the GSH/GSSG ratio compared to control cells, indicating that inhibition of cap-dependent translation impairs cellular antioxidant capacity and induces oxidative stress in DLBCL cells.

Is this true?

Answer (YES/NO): NO